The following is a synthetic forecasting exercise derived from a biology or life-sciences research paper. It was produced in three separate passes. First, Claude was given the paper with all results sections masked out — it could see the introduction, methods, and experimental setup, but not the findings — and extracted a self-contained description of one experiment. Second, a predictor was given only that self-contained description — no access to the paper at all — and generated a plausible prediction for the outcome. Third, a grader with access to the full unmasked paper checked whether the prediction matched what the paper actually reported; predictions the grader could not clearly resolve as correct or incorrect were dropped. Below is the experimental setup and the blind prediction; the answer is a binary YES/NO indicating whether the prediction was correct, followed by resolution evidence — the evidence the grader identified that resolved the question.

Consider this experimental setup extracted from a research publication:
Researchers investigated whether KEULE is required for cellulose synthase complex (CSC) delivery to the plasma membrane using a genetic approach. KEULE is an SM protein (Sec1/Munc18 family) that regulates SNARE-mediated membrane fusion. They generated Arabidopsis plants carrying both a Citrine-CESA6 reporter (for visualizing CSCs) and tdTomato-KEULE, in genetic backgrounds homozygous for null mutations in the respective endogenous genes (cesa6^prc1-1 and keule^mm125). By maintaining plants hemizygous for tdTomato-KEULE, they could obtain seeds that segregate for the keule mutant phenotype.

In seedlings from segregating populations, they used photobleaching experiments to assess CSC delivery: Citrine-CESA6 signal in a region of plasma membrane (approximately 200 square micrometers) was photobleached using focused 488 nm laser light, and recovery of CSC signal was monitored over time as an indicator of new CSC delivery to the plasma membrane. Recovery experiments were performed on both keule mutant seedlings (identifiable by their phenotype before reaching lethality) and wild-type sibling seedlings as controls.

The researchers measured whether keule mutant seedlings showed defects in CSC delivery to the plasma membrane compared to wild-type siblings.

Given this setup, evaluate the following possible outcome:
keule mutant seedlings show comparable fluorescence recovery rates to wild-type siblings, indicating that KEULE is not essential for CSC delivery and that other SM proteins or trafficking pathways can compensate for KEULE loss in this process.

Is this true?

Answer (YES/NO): NO